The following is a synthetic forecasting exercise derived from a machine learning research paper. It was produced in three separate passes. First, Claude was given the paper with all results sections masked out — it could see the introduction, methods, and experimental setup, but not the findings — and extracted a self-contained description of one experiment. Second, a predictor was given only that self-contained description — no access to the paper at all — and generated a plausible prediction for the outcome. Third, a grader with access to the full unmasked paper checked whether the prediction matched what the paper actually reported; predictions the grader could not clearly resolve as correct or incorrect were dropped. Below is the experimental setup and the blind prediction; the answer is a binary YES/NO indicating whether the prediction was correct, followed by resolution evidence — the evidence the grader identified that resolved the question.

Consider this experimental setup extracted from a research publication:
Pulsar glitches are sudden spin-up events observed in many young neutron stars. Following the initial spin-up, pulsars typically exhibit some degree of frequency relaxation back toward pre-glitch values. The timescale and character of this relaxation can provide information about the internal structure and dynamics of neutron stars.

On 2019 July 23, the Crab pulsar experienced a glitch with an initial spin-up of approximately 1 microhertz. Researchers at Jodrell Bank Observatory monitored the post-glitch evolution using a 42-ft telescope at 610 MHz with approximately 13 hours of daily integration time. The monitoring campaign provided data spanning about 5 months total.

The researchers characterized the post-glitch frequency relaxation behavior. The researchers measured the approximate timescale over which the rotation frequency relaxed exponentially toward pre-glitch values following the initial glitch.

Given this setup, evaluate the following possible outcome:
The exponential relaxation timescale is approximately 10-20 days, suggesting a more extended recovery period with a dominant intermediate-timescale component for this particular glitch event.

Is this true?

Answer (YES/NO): NO